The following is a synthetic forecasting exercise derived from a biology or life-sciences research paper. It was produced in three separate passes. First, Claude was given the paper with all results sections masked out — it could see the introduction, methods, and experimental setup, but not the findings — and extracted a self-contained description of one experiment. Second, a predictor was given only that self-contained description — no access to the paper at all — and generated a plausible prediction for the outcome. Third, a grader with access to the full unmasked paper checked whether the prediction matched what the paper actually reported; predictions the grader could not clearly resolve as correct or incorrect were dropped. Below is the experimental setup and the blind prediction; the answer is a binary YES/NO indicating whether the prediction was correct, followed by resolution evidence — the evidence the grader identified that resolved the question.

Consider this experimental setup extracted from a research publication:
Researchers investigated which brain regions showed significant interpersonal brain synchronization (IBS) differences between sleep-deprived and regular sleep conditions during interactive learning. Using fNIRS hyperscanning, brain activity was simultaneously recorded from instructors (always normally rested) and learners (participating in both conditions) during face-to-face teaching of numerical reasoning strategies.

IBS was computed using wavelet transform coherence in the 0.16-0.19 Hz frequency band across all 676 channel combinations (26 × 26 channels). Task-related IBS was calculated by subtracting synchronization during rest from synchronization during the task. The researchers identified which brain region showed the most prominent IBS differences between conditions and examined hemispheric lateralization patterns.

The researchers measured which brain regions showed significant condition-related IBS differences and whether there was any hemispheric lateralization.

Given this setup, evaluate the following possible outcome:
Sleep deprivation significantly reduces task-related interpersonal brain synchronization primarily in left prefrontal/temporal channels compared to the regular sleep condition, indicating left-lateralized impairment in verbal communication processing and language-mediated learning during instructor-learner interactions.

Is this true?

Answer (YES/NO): NO